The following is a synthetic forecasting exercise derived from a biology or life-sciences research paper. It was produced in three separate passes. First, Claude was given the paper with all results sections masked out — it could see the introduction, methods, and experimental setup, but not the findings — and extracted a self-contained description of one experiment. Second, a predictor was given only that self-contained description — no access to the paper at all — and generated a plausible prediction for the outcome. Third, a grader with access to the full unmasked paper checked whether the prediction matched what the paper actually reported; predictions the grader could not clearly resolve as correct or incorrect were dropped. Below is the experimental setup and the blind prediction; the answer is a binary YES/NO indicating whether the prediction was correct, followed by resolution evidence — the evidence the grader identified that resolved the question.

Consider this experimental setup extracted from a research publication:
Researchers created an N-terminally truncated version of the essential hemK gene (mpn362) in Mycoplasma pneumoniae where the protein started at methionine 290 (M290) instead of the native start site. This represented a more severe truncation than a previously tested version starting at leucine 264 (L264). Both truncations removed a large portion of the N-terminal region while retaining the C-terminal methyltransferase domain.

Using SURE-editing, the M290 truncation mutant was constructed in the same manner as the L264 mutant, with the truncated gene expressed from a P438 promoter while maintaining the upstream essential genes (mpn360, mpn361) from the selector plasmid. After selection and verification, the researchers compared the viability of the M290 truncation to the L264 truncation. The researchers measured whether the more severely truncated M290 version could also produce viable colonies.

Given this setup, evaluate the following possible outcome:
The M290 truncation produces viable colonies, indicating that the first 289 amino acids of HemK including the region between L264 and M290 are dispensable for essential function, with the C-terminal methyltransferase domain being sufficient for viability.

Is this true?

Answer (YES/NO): NO